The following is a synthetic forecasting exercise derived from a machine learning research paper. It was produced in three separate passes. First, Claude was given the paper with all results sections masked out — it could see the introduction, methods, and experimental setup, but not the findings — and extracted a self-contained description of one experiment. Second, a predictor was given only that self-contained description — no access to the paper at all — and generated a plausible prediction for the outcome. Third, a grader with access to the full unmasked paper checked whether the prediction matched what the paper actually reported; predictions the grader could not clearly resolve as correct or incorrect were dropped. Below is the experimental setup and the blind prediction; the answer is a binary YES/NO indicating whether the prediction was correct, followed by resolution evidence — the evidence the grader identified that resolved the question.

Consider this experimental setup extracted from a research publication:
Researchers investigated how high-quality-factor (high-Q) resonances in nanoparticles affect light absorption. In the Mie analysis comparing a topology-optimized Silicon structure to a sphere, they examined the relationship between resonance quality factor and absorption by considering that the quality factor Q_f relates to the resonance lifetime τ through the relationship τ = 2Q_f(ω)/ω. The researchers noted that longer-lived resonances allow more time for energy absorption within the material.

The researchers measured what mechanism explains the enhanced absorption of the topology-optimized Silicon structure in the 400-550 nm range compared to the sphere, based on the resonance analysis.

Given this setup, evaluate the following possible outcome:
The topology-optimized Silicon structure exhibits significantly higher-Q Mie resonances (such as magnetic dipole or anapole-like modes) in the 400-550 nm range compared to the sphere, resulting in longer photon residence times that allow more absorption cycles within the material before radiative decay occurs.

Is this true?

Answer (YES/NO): NO